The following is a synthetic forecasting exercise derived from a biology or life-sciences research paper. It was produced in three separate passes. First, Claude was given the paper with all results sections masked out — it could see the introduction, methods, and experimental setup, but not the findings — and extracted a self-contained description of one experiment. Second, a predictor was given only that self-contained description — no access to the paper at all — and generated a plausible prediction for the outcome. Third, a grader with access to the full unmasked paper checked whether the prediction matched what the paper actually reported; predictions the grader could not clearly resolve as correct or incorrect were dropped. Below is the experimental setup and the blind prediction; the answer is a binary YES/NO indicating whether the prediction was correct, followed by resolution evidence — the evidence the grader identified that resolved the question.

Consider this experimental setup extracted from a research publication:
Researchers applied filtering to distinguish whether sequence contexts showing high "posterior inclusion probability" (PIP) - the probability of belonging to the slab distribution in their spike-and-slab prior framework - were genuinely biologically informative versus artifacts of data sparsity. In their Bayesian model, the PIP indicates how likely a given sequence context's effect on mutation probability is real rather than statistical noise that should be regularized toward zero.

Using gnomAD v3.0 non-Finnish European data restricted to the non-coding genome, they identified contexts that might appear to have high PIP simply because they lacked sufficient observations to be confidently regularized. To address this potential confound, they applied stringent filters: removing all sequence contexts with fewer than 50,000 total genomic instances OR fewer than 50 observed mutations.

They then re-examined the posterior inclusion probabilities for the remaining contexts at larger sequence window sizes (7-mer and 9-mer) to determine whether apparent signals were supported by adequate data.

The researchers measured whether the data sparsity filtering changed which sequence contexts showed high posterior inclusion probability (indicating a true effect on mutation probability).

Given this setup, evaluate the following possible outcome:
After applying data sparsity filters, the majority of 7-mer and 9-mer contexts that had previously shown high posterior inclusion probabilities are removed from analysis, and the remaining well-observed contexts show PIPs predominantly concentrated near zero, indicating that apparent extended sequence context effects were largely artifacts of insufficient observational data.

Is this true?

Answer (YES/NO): NO